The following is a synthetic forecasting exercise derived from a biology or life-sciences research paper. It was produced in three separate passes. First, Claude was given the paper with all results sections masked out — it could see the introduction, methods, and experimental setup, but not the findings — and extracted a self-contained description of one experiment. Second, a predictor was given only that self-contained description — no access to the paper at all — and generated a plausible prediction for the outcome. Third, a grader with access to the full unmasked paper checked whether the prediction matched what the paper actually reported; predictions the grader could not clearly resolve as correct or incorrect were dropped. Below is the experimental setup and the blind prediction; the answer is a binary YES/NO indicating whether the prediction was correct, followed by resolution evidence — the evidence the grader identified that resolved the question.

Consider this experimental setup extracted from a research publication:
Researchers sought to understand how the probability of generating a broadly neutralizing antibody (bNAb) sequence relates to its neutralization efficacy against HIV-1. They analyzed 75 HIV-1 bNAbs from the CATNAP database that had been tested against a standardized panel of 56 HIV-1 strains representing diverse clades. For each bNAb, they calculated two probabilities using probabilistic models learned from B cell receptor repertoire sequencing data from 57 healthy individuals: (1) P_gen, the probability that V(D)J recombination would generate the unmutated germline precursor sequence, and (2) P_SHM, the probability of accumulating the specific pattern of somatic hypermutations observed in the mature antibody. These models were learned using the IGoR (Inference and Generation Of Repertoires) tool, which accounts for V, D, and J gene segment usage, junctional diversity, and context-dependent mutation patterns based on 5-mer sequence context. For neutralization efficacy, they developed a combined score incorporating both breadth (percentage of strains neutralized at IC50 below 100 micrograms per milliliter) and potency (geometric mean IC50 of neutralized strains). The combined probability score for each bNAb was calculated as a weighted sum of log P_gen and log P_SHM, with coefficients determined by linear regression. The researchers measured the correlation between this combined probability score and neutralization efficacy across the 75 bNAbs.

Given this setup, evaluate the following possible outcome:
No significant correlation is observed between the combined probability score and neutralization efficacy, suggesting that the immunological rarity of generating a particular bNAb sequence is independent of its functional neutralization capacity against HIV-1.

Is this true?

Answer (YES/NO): NO